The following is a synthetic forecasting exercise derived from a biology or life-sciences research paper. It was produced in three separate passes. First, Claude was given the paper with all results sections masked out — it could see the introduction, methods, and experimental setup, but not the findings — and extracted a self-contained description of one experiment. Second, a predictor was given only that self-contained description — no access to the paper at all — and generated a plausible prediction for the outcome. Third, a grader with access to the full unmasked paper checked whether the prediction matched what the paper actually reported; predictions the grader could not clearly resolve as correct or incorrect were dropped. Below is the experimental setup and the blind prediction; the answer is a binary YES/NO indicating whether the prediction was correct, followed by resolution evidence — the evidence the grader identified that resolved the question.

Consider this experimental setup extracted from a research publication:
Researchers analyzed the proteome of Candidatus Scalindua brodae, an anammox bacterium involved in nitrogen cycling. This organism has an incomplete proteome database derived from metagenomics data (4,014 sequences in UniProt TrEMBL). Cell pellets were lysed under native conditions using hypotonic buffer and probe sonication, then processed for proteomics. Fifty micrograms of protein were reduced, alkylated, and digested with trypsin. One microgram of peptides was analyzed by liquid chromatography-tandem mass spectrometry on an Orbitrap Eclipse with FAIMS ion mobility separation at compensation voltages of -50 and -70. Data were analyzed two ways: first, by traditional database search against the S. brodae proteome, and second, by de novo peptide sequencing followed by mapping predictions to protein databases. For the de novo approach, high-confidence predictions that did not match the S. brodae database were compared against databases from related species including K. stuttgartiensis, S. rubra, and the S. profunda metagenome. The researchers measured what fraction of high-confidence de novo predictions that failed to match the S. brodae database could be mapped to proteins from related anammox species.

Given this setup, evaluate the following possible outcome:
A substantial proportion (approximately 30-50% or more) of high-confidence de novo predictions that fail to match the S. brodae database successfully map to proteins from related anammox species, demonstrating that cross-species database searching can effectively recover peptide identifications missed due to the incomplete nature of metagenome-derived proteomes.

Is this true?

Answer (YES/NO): NO